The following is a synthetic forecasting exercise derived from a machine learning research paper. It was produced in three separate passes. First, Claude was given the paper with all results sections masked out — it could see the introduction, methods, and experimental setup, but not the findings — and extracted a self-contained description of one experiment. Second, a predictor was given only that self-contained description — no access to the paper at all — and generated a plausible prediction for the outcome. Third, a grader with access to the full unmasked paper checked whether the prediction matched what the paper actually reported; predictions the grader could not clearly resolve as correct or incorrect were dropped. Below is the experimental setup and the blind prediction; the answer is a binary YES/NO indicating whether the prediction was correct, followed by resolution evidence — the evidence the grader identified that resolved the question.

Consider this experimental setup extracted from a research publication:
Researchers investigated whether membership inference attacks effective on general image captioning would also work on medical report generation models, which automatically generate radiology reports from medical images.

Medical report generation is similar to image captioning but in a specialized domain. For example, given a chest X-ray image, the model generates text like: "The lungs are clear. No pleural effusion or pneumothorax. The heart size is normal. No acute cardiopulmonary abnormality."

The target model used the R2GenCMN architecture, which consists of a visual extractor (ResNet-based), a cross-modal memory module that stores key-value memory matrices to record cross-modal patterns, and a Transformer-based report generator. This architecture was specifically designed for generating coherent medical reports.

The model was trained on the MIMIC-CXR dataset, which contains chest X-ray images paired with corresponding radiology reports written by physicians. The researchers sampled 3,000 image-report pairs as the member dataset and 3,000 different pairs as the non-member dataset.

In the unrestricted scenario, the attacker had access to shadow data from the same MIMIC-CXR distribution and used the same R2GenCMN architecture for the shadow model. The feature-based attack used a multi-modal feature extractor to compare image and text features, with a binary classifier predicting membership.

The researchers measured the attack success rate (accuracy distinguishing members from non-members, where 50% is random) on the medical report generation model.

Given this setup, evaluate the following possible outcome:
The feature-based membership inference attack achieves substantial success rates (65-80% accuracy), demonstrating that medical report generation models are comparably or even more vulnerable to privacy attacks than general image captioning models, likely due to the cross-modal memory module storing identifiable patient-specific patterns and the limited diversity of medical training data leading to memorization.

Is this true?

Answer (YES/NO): NO